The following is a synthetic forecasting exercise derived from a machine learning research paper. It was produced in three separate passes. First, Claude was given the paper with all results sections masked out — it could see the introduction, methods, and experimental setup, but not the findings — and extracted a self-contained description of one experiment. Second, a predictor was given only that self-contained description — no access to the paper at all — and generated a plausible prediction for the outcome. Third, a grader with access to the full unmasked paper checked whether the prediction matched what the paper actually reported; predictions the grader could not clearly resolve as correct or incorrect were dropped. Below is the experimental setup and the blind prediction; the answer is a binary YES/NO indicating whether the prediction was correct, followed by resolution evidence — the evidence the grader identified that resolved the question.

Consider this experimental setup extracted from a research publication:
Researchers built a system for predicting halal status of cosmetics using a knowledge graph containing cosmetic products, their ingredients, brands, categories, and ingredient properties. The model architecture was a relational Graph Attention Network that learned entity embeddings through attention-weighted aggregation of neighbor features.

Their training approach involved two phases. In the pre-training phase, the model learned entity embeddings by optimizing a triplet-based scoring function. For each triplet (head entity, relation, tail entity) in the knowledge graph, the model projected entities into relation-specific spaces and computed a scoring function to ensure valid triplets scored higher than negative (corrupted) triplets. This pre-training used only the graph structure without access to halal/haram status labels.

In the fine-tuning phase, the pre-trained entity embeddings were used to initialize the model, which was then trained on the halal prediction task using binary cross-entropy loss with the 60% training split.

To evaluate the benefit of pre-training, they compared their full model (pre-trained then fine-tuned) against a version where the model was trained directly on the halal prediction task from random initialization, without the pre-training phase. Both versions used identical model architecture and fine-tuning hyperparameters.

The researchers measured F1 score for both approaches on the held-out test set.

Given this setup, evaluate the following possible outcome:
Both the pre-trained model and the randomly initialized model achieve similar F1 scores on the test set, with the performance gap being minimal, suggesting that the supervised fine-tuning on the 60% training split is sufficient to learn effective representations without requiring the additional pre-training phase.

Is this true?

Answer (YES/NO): NO